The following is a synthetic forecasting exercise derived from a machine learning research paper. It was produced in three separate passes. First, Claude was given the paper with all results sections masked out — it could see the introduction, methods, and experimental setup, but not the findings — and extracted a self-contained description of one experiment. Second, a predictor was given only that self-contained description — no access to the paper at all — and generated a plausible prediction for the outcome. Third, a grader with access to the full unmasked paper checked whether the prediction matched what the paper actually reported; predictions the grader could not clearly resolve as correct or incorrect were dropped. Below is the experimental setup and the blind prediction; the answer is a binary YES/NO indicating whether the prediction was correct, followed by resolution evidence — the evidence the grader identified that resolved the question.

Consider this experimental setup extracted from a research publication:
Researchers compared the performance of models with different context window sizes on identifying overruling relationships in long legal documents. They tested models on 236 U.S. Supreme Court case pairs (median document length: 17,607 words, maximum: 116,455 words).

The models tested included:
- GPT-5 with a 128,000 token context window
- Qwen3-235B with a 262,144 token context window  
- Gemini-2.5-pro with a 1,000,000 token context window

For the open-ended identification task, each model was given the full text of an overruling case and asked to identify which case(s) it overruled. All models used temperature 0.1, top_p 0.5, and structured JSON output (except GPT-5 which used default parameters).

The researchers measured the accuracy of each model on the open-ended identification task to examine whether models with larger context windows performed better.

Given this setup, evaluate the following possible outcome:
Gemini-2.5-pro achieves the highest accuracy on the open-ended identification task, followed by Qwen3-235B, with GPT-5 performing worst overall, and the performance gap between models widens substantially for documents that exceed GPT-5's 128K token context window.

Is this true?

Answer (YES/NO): NO